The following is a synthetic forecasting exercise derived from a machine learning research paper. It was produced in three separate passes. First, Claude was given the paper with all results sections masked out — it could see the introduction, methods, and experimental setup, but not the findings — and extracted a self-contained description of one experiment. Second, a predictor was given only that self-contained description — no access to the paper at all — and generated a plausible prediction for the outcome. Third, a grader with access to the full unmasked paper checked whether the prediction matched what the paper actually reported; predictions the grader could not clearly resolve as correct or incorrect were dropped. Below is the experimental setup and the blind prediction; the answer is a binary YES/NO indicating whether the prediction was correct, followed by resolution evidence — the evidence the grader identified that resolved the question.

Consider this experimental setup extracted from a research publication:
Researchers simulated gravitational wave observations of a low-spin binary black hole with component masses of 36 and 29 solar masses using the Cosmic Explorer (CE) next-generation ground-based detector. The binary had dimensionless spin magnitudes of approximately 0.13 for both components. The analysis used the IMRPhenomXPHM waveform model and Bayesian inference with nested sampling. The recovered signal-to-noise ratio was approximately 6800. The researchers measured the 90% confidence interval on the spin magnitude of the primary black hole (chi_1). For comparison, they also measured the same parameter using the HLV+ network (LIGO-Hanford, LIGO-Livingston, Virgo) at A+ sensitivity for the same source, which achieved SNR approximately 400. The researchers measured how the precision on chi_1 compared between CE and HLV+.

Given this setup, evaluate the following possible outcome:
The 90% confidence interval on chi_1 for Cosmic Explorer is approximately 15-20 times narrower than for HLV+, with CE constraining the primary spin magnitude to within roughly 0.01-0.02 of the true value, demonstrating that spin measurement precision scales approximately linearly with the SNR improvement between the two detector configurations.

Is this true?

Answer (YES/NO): NO